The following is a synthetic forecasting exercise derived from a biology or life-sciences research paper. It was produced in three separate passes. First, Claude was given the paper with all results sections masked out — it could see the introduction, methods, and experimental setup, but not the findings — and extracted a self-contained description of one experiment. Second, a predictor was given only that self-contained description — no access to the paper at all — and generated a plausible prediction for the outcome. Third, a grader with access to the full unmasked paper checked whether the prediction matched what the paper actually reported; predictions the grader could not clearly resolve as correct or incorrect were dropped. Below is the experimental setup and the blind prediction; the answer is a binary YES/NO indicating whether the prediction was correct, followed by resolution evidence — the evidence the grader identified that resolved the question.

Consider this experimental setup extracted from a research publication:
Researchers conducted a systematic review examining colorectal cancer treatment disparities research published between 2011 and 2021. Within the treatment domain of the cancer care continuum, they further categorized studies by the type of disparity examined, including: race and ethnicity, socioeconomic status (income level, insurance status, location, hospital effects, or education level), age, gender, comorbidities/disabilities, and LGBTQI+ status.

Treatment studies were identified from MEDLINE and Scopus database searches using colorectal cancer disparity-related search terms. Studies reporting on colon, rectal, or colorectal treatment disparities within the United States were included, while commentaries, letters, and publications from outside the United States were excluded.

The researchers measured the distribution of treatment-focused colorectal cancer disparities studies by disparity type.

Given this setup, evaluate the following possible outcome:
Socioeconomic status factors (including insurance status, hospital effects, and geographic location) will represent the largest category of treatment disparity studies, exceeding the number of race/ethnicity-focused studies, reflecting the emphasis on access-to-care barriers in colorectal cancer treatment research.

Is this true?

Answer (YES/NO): NO